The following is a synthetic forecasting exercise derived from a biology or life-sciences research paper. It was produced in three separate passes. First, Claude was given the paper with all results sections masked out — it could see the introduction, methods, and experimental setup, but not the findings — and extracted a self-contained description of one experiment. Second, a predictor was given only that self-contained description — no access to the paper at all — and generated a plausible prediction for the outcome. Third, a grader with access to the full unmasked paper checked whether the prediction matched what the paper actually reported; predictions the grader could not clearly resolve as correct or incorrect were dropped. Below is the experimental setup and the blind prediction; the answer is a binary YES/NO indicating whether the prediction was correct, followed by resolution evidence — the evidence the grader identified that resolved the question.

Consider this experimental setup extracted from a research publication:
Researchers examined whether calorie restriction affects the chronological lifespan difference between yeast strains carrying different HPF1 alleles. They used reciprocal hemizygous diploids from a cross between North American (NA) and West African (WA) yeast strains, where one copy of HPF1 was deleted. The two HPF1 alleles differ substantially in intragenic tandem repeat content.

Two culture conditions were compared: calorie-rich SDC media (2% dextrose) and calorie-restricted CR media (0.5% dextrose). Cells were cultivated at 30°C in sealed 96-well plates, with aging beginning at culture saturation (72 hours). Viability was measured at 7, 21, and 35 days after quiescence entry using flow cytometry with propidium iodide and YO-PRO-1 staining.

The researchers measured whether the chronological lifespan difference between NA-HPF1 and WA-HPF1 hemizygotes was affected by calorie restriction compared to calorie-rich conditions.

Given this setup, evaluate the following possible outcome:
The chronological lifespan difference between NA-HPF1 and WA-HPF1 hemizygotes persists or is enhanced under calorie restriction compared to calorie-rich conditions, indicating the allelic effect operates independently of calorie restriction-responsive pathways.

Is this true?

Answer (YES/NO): YES